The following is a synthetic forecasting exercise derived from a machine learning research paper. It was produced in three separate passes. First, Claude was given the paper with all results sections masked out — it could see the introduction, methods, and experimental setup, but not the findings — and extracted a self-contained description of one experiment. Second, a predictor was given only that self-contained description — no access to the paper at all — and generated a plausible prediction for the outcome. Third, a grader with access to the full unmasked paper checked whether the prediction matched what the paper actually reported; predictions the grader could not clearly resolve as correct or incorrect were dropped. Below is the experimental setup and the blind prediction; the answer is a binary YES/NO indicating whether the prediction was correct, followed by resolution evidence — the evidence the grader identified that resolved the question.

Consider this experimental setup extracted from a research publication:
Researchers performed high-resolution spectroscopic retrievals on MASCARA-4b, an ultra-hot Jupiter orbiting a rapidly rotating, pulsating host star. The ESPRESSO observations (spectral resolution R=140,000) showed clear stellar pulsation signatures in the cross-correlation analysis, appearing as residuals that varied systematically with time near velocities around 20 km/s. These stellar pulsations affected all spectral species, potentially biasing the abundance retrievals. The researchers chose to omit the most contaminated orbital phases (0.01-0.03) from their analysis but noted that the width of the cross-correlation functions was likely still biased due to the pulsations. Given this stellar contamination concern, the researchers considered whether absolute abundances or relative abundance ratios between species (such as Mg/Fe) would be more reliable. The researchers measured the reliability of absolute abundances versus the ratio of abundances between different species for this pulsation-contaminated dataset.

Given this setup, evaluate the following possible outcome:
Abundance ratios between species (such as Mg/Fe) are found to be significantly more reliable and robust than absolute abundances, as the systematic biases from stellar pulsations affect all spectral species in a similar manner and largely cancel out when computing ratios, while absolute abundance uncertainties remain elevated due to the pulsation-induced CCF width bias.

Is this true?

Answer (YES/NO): YES